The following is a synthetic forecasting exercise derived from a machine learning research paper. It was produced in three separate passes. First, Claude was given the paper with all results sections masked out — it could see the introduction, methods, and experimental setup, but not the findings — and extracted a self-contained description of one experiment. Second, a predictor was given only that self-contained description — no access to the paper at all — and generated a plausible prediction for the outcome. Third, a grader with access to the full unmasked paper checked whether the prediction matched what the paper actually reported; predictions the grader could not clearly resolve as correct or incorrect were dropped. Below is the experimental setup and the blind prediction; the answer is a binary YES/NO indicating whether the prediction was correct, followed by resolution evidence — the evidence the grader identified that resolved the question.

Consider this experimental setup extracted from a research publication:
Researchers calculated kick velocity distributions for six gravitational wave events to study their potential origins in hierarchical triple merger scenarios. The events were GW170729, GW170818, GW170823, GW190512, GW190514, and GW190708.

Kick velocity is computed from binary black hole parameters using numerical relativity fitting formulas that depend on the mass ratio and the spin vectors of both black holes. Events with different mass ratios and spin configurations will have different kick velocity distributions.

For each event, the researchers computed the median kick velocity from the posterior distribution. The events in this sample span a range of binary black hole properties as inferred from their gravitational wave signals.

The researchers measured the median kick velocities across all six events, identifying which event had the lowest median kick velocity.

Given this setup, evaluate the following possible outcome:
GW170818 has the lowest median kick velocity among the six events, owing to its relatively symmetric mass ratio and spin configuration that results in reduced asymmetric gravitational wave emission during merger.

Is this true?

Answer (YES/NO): NO